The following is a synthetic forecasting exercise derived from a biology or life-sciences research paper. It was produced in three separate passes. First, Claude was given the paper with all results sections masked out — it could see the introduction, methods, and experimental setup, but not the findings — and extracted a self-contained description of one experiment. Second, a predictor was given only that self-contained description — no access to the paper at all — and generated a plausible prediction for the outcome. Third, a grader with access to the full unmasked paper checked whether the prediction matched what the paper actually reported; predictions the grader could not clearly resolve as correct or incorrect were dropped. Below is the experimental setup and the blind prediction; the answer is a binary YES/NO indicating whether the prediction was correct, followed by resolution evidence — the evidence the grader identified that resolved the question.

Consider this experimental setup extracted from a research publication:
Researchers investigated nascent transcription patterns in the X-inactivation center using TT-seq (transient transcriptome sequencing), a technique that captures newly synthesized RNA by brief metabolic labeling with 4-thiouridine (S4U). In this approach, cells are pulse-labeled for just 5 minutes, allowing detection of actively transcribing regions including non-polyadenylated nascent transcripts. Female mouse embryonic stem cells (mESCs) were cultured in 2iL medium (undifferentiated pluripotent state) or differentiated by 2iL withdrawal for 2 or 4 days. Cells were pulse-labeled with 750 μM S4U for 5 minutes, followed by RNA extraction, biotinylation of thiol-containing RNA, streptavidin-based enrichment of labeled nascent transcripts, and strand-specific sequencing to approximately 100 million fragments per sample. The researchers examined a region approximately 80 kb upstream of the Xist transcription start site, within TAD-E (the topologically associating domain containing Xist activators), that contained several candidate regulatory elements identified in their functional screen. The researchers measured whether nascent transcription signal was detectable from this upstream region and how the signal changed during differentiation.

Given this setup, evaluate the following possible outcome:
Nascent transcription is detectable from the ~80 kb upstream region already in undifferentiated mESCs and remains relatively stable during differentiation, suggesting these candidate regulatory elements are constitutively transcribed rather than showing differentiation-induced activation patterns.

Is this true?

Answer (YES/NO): NO